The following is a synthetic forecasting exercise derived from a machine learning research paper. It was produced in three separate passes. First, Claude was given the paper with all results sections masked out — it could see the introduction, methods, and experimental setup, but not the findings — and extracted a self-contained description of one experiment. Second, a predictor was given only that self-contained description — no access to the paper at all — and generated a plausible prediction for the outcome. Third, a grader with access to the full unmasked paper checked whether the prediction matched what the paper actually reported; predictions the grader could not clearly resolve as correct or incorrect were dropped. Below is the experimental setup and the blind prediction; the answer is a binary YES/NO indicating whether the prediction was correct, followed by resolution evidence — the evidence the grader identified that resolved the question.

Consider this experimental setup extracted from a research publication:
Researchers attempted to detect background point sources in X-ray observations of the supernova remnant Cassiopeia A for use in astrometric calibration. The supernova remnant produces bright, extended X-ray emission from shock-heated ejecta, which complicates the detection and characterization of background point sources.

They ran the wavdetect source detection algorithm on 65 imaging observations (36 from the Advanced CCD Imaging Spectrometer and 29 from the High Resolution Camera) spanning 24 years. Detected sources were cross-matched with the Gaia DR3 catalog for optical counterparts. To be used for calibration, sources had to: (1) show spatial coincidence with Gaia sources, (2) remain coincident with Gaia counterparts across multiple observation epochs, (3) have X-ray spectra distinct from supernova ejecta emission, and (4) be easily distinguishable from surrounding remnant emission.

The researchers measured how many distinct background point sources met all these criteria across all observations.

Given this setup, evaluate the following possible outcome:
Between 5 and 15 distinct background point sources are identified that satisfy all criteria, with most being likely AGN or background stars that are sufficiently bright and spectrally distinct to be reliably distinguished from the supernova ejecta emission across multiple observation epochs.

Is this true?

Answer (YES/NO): YES